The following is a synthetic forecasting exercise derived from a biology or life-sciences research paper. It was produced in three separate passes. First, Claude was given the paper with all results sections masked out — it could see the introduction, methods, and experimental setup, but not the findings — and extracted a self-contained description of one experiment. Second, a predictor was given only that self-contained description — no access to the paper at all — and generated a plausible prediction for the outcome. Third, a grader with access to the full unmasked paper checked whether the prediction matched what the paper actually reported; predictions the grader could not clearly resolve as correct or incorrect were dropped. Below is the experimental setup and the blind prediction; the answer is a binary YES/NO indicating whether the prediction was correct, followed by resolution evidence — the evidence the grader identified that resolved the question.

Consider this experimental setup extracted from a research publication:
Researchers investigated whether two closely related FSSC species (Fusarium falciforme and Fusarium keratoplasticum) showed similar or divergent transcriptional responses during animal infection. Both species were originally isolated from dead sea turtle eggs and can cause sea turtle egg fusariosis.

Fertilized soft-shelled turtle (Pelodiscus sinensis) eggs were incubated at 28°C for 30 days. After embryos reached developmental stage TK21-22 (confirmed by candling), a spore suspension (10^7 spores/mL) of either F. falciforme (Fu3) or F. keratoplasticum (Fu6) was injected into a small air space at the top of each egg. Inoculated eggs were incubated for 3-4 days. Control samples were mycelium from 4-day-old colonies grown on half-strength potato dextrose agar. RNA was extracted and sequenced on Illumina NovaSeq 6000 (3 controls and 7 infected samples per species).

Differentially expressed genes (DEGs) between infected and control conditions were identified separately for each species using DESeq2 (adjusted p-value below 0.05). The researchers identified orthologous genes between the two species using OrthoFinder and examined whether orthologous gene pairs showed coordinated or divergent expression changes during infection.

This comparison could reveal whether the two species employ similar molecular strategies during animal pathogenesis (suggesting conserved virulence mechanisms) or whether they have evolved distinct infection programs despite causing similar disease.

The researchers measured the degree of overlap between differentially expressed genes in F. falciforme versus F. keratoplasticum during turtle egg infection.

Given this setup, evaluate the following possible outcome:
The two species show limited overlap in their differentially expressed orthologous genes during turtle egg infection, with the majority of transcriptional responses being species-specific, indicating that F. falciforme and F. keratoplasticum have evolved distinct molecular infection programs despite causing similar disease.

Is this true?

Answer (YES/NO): NO